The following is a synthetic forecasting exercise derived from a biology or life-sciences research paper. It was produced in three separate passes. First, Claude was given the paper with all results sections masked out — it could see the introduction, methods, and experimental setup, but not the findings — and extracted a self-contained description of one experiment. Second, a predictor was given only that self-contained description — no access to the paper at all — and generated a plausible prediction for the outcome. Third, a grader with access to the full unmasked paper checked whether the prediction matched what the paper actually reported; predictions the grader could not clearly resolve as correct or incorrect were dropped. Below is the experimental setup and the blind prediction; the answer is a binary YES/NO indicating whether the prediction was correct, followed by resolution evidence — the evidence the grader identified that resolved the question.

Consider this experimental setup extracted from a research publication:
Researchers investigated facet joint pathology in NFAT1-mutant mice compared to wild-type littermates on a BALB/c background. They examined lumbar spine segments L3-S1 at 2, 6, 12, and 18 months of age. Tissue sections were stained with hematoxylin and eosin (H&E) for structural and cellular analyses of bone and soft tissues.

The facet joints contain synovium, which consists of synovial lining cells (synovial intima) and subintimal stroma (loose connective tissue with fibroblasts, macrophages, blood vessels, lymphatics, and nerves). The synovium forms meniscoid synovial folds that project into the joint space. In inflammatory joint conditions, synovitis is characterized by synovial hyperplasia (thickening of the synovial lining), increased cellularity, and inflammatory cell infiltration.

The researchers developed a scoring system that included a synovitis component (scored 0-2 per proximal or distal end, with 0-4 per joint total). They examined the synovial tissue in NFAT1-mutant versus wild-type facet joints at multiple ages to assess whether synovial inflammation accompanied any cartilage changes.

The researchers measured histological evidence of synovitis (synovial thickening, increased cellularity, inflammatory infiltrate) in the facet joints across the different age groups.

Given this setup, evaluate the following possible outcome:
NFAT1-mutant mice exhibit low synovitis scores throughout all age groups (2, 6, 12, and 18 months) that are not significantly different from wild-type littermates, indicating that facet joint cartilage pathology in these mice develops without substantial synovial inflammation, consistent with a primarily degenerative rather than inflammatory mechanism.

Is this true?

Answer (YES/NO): NO